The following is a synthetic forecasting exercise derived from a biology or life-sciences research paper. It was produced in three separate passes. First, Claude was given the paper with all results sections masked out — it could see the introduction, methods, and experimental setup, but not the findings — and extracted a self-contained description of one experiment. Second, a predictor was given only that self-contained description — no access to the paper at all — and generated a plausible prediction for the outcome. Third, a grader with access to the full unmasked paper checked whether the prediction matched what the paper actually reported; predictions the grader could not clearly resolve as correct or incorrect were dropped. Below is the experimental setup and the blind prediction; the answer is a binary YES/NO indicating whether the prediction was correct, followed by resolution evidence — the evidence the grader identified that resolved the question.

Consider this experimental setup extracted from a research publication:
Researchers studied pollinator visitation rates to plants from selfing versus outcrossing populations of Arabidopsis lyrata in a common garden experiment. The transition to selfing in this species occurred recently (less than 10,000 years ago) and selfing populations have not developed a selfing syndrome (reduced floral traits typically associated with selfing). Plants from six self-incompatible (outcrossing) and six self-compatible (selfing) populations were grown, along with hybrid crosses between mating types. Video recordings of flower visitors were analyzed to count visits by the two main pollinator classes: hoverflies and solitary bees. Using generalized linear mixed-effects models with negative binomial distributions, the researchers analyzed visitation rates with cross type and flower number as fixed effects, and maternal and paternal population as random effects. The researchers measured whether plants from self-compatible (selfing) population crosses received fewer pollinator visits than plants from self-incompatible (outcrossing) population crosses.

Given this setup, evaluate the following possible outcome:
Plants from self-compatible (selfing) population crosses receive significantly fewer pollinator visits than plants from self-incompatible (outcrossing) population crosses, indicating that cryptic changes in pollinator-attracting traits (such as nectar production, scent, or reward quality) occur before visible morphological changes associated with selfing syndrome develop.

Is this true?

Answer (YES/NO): NO